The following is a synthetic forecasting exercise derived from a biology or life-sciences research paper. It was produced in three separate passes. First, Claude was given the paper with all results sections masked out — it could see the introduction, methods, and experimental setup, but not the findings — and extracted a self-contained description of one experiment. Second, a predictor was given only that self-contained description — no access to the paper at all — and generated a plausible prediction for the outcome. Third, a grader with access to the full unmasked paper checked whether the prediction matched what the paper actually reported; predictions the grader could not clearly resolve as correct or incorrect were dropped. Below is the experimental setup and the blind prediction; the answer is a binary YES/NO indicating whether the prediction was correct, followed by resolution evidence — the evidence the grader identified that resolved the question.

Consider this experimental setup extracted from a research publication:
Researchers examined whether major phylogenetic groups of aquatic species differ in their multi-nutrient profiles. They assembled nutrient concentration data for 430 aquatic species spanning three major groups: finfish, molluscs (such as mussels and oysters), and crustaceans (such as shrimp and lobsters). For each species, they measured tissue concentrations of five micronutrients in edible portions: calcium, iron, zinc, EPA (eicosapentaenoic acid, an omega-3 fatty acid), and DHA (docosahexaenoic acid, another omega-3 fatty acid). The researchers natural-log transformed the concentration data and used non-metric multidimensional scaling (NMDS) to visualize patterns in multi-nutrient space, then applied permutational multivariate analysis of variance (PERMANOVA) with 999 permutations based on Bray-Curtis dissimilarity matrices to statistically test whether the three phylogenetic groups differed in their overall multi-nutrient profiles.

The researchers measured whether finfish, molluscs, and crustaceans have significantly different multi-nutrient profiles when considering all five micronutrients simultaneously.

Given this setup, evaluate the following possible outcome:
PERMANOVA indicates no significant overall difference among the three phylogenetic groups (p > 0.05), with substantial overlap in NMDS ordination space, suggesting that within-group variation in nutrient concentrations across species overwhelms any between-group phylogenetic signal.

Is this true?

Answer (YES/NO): NO